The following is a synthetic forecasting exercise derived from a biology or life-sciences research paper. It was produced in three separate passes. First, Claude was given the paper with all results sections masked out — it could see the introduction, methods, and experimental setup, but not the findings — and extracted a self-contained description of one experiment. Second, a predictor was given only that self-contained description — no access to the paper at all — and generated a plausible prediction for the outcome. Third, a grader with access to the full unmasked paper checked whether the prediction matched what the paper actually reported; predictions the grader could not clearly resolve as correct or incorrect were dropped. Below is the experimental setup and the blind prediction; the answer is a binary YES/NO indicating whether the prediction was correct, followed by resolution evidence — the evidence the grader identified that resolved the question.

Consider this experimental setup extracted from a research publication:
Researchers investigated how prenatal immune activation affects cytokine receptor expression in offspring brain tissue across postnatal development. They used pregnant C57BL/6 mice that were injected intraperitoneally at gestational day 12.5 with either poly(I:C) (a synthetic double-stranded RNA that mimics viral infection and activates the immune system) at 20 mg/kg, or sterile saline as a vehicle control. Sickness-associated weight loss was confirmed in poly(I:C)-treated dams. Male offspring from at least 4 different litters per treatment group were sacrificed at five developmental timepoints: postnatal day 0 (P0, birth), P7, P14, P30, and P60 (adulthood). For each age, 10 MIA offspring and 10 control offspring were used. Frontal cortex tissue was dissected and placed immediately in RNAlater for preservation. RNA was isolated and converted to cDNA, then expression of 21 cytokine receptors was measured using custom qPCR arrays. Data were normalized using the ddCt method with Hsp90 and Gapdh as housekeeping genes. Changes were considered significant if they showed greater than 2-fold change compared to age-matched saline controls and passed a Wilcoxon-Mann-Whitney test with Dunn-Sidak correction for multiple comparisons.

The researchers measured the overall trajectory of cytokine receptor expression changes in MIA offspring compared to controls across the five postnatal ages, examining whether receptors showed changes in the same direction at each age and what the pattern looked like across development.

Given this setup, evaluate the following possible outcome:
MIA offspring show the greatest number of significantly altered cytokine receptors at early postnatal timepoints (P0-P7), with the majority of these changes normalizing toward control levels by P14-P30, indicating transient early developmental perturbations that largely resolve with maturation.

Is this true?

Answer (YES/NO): NO